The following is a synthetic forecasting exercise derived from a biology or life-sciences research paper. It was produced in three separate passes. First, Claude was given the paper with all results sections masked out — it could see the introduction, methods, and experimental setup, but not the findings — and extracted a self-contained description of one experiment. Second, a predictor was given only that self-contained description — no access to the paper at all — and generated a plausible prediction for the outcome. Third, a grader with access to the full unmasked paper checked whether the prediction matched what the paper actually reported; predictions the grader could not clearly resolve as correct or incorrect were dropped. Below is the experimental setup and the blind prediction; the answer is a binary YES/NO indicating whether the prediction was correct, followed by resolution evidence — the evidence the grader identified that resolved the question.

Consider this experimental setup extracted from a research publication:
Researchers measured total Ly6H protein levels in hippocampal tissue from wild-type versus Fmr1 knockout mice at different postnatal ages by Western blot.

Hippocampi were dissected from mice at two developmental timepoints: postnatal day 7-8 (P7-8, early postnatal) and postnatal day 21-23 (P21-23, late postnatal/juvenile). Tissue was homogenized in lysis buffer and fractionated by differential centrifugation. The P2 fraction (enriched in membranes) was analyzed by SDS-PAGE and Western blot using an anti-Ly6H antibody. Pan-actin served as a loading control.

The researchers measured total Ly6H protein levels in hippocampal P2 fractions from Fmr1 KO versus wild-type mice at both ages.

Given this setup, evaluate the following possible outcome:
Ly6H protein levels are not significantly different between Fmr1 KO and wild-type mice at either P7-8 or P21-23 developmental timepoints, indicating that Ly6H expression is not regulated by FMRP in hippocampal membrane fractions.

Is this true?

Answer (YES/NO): NO